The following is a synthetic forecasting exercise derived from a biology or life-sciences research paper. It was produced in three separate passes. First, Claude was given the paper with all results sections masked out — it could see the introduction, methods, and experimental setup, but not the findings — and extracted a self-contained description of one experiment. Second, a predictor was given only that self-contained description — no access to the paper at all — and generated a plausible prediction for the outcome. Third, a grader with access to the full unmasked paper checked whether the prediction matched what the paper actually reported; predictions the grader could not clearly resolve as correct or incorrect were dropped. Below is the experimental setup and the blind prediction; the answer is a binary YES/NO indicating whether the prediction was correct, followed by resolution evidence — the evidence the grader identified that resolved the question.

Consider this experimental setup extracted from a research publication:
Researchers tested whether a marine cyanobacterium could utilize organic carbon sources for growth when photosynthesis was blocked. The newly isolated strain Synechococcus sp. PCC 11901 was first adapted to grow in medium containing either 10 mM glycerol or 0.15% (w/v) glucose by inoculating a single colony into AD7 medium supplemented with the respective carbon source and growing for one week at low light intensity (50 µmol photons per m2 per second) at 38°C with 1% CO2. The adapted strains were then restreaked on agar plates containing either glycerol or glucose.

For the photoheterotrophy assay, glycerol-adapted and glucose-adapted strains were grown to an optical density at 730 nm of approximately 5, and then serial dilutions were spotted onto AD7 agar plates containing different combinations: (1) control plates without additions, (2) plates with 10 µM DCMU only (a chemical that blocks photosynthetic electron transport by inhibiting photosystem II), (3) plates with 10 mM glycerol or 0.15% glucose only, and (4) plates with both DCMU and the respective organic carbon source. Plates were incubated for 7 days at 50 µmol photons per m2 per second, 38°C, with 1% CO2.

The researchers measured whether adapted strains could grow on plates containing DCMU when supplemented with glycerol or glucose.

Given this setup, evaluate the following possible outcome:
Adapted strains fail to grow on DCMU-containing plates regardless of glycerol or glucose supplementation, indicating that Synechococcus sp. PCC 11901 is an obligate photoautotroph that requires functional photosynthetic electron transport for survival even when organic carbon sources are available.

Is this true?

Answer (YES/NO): NO